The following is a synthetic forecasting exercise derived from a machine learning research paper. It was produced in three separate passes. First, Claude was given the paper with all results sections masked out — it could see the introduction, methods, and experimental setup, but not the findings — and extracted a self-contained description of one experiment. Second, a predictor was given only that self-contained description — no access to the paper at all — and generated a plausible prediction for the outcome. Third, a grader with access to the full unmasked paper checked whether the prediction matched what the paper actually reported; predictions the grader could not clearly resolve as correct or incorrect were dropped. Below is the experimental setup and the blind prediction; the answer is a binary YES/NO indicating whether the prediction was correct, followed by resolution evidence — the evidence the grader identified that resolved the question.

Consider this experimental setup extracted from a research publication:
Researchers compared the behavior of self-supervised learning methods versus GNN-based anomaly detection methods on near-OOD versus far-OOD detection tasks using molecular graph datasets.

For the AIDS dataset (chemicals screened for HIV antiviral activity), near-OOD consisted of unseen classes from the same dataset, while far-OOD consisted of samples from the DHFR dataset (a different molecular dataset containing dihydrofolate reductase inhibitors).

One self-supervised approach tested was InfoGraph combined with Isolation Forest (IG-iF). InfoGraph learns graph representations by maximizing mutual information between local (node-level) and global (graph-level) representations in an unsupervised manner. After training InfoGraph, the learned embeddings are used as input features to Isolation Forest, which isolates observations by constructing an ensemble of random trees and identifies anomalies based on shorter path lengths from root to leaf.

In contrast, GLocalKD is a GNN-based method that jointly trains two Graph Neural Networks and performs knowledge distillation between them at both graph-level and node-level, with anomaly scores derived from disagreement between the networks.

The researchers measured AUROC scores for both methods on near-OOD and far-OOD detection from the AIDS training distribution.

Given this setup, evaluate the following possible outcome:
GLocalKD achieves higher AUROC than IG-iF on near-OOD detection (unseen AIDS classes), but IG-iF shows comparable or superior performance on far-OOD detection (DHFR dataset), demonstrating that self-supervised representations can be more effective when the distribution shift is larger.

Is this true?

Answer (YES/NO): NO